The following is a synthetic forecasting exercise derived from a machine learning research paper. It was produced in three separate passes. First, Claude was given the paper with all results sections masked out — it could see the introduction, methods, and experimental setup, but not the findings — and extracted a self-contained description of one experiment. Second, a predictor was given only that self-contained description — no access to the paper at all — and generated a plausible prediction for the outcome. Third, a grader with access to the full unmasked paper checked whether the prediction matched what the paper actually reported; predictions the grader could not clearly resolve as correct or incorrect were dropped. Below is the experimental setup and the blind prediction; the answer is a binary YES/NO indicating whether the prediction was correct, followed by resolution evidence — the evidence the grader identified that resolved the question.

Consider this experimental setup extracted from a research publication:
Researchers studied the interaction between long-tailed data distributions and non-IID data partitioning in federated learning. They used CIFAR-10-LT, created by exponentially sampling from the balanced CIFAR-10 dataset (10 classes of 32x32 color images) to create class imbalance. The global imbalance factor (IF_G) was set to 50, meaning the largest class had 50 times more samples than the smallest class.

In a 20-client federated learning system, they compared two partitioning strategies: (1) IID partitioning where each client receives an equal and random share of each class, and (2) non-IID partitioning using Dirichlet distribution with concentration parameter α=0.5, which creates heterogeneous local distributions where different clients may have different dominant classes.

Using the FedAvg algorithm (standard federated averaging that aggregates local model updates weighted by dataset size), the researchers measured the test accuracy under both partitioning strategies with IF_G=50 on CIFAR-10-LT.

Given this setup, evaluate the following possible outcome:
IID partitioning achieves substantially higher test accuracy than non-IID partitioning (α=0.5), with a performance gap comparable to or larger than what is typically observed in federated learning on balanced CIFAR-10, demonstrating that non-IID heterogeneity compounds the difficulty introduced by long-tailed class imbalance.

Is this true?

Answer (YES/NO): YES